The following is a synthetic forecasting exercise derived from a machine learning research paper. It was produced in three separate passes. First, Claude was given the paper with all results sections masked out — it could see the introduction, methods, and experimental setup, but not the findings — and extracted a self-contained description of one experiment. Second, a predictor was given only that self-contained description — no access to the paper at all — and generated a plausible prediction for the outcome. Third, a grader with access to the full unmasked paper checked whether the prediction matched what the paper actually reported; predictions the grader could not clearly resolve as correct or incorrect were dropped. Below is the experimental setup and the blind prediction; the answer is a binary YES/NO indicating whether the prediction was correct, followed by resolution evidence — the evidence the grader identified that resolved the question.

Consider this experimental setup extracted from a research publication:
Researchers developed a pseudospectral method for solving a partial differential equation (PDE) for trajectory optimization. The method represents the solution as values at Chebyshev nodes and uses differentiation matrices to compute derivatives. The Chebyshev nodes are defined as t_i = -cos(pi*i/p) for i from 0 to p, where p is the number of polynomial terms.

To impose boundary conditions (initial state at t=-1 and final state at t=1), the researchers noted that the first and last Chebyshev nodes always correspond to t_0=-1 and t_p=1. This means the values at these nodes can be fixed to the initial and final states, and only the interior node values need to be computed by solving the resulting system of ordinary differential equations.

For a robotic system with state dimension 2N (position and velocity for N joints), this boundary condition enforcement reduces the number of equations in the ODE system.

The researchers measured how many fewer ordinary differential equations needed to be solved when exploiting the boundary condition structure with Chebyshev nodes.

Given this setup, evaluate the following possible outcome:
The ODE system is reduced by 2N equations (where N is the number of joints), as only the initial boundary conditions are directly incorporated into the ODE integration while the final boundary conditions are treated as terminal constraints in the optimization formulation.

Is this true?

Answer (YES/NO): NO